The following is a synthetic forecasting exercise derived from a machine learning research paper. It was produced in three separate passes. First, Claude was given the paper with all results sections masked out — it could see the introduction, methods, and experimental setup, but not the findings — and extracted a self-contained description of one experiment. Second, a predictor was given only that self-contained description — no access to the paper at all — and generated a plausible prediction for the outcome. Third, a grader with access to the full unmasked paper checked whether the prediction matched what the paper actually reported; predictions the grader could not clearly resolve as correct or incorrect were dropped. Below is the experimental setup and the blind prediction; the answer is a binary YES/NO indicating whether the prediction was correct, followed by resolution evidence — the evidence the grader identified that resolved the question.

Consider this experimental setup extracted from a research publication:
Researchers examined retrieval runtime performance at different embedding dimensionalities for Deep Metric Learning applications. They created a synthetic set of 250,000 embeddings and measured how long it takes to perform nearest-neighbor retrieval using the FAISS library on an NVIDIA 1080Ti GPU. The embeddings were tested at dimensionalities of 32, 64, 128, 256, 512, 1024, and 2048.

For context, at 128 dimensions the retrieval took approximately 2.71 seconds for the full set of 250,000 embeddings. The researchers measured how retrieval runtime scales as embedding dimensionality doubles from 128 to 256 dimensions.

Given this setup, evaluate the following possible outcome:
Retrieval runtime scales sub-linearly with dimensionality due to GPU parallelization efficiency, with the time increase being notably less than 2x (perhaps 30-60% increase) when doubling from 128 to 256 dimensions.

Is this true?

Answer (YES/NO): YES